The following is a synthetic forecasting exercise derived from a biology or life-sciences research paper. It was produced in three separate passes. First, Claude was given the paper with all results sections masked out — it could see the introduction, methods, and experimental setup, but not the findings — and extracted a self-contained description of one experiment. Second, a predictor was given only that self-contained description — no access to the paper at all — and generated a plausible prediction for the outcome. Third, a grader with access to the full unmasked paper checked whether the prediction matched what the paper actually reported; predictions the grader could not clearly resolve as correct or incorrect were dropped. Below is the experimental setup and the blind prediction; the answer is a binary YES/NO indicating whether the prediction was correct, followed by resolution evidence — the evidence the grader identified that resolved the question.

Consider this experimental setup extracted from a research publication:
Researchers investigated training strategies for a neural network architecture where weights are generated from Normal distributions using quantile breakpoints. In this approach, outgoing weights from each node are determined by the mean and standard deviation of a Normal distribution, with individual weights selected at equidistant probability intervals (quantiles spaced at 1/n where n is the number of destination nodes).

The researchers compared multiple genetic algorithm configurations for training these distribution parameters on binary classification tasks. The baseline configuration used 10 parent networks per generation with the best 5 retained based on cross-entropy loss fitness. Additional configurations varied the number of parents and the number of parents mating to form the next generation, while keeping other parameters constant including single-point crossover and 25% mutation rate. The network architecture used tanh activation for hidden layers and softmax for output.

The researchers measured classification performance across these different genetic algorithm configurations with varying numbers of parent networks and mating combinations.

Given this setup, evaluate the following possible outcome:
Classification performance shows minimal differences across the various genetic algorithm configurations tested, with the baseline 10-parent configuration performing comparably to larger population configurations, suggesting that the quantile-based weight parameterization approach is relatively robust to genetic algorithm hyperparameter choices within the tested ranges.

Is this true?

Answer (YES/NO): YES